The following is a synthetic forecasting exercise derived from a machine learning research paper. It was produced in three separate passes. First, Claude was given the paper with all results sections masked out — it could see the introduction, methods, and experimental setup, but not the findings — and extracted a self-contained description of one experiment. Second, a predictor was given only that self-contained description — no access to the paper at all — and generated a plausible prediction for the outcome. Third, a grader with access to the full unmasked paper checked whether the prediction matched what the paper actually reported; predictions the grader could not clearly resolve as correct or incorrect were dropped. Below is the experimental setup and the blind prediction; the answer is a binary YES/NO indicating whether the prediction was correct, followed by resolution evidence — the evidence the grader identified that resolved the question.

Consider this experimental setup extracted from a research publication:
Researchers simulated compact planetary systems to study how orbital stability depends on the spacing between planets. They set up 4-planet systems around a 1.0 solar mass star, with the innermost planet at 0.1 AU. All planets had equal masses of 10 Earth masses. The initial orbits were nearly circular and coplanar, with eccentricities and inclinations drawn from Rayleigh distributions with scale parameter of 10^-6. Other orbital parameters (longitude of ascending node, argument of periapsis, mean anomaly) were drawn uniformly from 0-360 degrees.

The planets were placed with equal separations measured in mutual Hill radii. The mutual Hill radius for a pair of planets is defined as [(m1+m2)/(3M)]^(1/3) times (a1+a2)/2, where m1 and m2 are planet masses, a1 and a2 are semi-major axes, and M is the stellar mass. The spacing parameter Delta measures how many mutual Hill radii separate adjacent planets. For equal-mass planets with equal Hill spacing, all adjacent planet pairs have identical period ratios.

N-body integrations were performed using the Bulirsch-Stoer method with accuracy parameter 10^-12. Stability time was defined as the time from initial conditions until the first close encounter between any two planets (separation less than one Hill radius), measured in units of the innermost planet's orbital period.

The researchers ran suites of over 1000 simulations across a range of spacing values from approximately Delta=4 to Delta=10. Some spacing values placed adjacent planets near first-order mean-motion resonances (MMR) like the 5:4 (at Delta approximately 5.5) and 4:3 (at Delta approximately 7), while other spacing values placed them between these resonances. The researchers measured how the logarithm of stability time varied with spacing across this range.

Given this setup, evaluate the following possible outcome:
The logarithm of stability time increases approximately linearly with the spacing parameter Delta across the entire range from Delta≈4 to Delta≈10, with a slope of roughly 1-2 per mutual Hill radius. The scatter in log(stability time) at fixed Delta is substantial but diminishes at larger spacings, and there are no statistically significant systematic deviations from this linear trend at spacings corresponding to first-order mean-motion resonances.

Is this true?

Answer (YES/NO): NO